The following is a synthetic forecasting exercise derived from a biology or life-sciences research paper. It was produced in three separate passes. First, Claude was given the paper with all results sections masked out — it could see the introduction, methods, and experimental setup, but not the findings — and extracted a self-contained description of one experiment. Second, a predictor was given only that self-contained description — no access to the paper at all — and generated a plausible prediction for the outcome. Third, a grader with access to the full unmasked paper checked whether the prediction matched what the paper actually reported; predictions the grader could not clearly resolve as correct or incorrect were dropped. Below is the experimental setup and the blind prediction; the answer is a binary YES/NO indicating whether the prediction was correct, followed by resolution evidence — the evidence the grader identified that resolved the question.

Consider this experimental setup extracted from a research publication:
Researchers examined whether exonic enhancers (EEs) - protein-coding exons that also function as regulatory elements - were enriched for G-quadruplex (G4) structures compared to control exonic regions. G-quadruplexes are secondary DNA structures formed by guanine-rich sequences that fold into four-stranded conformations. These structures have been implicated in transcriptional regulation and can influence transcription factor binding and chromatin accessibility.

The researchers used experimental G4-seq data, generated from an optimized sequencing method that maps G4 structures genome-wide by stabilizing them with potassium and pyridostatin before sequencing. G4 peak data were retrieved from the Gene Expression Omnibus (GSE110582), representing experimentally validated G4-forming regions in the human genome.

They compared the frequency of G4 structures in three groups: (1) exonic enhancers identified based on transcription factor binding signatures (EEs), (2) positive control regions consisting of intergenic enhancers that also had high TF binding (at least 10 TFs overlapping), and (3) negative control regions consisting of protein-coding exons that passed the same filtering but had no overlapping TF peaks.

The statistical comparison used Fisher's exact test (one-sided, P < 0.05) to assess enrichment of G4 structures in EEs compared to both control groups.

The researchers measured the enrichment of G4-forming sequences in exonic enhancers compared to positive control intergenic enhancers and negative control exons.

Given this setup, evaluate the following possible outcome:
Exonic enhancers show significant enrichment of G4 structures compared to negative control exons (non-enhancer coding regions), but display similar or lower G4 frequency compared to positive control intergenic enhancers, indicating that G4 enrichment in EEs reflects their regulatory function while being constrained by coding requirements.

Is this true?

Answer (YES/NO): NO